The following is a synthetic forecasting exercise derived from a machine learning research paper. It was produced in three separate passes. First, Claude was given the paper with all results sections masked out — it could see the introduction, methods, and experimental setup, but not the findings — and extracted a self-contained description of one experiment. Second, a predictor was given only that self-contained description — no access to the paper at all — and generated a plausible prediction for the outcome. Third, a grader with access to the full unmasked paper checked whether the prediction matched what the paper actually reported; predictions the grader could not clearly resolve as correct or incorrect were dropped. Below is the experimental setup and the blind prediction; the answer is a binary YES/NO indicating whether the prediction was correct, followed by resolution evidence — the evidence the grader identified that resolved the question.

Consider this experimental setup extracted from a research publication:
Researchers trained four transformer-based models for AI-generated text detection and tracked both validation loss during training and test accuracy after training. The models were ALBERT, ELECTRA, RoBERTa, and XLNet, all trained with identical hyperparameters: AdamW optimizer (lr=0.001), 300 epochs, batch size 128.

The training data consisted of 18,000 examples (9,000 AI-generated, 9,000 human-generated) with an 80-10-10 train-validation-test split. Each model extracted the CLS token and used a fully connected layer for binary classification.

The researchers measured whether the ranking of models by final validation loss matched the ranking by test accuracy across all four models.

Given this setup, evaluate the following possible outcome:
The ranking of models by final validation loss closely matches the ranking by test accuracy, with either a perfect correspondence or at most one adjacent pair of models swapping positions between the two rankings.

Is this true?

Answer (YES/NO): YES